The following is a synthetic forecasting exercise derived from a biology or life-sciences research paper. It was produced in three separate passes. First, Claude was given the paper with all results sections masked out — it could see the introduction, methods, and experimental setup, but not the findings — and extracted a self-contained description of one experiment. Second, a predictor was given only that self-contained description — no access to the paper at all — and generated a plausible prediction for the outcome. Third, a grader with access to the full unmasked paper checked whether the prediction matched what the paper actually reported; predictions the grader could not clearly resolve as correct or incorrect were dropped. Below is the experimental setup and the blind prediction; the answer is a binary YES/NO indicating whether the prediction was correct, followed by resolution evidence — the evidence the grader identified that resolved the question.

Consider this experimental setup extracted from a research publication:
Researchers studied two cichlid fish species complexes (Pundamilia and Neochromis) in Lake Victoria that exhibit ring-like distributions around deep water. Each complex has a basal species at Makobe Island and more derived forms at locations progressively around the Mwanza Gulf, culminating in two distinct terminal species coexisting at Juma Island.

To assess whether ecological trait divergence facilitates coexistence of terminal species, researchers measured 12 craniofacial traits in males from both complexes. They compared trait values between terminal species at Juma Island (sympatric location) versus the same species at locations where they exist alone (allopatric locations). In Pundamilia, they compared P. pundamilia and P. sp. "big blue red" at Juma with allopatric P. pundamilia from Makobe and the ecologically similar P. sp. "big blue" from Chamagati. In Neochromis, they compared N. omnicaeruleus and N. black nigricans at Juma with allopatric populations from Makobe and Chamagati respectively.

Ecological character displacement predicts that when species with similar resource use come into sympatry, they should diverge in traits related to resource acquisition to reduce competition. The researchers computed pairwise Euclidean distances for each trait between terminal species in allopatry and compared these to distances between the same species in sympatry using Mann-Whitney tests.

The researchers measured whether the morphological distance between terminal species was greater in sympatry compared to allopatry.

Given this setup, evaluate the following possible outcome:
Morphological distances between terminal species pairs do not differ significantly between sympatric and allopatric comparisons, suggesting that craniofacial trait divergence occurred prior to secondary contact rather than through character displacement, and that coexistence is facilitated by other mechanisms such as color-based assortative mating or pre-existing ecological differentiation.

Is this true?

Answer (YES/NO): NO